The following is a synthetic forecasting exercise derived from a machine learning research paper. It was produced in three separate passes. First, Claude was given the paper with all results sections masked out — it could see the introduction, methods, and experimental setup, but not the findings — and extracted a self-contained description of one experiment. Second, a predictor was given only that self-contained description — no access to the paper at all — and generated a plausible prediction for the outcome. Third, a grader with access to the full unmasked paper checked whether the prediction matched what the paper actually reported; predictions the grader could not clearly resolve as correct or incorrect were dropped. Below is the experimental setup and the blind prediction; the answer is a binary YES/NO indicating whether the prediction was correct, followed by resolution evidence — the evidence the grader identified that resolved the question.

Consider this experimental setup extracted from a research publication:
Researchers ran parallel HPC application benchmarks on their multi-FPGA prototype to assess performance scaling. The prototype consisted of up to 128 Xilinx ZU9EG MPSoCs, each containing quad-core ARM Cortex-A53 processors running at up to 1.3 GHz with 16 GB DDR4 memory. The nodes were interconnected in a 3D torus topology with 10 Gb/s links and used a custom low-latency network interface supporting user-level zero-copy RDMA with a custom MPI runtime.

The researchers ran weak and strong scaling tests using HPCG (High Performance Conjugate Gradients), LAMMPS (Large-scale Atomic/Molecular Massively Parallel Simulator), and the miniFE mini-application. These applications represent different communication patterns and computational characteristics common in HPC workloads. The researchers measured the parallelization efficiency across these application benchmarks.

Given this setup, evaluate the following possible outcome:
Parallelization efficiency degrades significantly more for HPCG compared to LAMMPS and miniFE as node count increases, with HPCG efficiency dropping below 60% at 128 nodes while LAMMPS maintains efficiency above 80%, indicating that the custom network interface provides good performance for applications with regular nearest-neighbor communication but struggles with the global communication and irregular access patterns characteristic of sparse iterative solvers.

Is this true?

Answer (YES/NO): NO